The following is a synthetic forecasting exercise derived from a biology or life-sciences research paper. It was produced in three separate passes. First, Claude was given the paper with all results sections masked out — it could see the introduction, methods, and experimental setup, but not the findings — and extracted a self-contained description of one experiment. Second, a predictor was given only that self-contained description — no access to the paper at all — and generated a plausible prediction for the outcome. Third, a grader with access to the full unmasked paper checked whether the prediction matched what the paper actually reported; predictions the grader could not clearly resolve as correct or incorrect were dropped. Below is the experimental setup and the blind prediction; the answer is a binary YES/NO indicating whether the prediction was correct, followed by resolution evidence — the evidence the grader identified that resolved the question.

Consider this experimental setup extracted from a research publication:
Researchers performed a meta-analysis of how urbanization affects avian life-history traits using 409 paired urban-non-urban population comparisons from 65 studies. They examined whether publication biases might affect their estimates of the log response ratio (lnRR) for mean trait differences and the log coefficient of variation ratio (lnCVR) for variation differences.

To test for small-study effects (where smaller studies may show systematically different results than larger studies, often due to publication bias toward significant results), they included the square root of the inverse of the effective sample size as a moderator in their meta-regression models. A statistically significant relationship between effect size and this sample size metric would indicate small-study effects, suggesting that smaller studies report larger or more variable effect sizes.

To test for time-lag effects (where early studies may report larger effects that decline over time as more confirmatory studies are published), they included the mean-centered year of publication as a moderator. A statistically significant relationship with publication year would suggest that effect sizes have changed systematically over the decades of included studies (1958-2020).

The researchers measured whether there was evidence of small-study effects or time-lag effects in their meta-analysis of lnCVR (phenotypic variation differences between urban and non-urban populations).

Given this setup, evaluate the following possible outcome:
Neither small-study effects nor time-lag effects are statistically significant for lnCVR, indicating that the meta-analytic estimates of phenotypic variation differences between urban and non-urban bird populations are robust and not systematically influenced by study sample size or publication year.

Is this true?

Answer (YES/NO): YES